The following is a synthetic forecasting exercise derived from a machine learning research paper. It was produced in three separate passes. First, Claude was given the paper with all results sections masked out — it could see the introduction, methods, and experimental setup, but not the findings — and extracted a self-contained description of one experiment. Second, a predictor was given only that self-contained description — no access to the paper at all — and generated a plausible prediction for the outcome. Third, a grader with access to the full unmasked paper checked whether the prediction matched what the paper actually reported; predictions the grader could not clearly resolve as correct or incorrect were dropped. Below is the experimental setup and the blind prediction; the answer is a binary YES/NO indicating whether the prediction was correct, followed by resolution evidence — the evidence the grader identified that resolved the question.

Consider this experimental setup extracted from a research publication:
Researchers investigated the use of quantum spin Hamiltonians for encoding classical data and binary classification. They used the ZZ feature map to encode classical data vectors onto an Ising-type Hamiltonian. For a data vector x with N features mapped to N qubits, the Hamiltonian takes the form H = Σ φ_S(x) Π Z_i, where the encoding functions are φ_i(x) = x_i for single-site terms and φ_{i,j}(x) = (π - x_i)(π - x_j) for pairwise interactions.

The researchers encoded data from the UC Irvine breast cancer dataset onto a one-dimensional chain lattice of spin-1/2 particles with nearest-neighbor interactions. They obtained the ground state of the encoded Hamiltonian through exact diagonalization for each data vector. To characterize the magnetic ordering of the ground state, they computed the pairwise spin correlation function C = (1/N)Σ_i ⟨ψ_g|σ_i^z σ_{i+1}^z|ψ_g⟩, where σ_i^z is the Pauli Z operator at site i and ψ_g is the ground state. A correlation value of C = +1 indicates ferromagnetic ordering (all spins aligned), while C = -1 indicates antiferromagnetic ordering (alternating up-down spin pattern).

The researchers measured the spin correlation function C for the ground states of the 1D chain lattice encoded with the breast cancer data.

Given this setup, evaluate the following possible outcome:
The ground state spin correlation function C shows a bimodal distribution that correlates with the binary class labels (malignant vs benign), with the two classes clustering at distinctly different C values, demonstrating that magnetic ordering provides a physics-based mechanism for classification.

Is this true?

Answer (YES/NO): NO